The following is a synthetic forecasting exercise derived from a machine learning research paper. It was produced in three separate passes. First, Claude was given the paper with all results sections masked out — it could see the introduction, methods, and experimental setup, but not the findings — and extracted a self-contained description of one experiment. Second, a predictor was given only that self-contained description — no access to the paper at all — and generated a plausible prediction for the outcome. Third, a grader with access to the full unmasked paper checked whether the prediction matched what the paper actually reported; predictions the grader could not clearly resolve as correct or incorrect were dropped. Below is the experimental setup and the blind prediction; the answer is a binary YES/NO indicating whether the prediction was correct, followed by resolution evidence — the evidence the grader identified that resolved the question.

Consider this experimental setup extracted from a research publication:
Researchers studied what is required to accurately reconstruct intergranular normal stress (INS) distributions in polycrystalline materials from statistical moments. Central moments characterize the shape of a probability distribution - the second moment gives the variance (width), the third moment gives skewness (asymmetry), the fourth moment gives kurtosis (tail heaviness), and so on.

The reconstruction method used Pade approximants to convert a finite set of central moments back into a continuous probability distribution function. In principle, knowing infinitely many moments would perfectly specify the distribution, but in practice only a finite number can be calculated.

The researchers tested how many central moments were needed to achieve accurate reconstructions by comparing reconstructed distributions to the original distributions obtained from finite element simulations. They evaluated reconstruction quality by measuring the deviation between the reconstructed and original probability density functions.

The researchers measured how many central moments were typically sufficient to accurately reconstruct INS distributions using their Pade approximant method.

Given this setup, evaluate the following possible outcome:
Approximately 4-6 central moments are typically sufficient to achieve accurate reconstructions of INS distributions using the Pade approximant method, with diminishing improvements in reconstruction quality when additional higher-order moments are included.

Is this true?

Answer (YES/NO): NO